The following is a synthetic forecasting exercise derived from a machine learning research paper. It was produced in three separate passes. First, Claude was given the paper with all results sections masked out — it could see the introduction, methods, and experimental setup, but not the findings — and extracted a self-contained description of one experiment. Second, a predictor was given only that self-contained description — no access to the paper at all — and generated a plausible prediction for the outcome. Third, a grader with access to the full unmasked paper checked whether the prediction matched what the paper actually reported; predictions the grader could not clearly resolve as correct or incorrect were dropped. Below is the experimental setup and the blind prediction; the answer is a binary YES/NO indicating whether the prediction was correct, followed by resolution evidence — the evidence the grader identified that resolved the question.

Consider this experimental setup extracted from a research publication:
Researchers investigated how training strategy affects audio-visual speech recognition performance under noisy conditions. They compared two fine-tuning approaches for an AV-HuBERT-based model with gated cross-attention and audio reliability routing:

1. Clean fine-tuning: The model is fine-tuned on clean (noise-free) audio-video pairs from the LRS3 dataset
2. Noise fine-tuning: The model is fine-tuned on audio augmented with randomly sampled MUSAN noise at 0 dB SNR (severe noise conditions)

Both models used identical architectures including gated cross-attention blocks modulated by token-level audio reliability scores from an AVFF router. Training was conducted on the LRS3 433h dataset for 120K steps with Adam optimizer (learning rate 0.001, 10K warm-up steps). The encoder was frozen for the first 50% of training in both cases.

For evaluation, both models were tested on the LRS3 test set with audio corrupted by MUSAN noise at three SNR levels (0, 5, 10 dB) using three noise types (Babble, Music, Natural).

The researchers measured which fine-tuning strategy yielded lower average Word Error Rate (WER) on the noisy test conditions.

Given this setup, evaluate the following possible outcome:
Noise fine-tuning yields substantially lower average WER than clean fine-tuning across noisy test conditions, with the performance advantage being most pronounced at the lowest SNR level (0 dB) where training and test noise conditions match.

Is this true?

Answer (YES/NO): NO